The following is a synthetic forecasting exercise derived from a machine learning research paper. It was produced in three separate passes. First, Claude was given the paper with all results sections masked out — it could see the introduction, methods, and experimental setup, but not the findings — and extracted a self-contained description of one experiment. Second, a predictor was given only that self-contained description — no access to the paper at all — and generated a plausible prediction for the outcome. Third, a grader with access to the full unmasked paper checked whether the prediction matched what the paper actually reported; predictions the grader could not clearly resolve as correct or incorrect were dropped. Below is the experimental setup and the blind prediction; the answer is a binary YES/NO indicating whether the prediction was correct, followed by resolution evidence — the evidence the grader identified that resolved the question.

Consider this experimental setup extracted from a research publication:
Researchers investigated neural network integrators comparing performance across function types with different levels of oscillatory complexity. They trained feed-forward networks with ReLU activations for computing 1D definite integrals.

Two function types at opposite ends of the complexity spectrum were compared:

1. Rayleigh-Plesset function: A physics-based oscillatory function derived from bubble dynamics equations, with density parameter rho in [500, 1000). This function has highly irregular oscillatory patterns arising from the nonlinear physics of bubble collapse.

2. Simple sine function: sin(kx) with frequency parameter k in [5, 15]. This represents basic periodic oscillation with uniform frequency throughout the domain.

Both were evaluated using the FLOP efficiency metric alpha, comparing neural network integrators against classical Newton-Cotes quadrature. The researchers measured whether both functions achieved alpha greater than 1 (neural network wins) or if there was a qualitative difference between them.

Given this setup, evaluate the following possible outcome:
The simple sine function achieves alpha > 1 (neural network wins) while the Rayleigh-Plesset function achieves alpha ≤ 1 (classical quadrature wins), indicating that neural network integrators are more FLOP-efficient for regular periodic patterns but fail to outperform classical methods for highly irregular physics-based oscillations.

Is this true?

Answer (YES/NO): NO